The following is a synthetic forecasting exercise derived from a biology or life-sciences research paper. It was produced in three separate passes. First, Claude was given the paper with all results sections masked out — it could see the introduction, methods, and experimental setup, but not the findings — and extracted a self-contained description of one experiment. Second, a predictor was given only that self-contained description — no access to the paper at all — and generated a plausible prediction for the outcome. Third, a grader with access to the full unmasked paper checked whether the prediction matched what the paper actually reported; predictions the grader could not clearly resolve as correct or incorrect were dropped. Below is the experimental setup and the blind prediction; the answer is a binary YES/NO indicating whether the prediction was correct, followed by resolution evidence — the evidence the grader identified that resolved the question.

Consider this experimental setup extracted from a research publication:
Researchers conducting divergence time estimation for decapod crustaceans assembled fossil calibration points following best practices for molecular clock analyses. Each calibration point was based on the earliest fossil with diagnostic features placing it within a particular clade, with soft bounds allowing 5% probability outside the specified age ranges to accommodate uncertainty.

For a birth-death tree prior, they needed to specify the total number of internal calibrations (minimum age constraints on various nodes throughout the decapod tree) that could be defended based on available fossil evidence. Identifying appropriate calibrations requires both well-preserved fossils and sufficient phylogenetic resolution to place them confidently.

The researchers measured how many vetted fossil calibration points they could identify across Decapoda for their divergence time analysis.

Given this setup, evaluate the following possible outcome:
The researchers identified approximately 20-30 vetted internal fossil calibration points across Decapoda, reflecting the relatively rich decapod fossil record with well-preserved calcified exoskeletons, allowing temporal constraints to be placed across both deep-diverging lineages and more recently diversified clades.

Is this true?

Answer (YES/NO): NO